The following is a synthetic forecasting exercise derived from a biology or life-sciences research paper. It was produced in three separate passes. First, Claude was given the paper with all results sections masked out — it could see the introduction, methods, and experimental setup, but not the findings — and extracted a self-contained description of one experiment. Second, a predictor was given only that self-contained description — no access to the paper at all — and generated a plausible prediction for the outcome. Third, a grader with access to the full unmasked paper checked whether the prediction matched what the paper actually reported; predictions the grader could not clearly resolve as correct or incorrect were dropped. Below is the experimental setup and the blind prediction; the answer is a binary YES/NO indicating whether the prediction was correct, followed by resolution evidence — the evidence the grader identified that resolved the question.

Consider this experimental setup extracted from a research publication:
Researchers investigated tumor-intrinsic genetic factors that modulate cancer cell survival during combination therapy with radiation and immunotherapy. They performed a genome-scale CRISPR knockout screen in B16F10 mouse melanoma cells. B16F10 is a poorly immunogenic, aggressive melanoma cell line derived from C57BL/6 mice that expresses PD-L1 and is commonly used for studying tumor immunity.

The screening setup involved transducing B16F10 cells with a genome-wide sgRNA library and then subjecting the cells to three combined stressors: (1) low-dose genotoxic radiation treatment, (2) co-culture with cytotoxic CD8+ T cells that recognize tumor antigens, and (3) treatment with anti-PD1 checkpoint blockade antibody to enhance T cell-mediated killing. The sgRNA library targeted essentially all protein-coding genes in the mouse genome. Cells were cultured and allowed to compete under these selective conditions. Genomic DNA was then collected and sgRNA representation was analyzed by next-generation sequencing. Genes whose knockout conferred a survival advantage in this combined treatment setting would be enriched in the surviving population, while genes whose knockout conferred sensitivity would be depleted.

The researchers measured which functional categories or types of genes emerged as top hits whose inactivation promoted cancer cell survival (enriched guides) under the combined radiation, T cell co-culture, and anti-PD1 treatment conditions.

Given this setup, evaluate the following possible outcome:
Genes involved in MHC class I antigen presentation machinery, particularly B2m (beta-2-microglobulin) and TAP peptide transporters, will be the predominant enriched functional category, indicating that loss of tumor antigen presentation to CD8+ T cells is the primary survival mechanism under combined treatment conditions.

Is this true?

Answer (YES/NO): NO